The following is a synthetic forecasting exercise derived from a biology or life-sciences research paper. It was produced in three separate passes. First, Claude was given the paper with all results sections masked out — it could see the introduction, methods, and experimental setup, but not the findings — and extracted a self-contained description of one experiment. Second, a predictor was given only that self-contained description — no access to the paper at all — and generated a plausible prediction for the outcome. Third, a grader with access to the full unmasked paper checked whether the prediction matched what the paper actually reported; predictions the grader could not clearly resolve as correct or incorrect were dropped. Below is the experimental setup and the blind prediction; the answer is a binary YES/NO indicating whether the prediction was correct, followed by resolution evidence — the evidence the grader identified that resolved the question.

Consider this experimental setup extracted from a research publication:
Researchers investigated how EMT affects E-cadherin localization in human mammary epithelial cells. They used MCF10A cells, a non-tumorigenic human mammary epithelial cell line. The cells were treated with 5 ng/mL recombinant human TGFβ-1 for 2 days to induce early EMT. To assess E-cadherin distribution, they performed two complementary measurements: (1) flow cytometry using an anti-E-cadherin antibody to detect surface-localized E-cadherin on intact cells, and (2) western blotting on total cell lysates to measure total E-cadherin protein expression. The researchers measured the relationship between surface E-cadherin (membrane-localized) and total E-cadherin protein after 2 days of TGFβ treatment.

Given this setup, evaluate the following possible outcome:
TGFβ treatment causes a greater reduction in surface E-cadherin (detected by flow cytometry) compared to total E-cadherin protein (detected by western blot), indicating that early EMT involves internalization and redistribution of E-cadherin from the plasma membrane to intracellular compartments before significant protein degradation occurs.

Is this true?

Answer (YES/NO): YES